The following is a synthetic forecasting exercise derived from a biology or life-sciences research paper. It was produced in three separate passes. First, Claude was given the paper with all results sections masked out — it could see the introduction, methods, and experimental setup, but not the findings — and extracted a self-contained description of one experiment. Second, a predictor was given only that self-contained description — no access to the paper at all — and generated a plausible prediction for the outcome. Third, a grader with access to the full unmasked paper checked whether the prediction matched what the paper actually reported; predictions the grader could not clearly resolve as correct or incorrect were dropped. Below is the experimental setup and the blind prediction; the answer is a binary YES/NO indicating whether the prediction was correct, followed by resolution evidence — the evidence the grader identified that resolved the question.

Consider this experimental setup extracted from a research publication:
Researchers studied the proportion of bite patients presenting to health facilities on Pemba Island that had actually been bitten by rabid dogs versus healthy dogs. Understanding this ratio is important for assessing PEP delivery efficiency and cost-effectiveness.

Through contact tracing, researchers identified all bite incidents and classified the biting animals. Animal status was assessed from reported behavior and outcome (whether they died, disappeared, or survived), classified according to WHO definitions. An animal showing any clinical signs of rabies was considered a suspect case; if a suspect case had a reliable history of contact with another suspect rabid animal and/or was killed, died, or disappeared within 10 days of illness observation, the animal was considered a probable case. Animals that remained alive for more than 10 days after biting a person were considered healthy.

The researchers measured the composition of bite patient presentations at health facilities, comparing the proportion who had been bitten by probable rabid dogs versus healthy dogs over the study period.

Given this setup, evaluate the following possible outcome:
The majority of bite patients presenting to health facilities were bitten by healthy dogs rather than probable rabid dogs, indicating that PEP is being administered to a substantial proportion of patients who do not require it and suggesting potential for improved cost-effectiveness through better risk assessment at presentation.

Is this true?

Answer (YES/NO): NO